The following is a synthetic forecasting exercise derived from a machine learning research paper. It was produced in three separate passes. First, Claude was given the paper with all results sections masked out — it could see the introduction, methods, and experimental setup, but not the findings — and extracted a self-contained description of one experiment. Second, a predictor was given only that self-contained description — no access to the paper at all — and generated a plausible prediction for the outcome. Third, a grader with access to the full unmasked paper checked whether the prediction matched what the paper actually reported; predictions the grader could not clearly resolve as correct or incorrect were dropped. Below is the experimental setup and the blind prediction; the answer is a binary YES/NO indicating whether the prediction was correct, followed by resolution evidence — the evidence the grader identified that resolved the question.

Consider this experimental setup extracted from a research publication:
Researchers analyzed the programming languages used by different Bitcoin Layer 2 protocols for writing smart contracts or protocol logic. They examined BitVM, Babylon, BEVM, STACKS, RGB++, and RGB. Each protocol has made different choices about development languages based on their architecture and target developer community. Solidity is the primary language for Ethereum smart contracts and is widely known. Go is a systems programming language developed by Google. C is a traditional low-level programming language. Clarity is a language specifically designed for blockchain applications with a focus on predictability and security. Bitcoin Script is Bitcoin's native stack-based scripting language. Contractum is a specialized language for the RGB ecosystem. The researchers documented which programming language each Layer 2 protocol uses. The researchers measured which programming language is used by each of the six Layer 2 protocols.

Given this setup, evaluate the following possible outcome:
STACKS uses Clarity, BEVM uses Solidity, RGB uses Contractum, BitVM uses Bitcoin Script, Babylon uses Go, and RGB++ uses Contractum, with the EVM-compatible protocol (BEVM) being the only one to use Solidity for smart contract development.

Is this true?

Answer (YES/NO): NO